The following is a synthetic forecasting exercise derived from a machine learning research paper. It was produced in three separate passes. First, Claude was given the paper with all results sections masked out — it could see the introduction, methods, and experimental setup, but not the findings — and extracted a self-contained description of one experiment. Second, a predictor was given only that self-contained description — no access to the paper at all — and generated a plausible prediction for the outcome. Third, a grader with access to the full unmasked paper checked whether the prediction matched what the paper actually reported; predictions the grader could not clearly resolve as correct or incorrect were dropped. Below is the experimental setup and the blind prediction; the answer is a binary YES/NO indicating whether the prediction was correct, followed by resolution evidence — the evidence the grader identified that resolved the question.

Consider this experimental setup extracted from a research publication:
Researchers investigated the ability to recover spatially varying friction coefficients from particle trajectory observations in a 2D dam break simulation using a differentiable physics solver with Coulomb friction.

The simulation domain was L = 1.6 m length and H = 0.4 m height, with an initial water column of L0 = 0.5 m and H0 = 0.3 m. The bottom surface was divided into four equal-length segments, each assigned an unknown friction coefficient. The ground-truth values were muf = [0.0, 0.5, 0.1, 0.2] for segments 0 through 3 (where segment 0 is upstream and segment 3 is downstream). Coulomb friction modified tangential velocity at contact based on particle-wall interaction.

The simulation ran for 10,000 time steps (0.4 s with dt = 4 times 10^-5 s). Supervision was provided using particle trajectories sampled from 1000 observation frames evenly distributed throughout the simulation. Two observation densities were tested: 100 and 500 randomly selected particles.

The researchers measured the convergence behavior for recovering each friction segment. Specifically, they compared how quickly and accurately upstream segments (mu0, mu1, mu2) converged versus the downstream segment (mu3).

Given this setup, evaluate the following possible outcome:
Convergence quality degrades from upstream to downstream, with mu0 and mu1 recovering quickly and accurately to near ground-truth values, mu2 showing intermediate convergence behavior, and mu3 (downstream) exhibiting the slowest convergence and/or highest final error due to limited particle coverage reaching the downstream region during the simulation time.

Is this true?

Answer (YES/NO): NO